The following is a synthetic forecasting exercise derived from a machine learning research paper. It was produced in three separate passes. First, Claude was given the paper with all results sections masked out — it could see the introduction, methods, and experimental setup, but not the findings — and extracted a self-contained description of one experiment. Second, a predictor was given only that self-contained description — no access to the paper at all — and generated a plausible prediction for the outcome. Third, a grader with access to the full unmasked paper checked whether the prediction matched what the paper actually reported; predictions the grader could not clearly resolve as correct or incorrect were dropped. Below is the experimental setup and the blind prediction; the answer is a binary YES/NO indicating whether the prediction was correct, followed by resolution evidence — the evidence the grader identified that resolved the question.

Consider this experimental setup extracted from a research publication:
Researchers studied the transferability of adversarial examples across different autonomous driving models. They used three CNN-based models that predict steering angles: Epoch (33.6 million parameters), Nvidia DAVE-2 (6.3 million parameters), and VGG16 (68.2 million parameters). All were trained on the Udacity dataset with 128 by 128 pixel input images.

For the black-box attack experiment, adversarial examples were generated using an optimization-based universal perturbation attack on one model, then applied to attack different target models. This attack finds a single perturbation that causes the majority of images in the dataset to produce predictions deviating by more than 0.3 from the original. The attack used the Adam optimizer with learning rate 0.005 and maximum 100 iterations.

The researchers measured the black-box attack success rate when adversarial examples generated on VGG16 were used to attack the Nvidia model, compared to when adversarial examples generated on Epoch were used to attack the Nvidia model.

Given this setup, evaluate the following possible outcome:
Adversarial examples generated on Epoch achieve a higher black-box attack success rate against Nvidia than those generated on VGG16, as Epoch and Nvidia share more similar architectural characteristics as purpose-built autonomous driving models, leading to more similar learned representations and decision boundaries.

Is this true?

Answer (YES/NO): NO